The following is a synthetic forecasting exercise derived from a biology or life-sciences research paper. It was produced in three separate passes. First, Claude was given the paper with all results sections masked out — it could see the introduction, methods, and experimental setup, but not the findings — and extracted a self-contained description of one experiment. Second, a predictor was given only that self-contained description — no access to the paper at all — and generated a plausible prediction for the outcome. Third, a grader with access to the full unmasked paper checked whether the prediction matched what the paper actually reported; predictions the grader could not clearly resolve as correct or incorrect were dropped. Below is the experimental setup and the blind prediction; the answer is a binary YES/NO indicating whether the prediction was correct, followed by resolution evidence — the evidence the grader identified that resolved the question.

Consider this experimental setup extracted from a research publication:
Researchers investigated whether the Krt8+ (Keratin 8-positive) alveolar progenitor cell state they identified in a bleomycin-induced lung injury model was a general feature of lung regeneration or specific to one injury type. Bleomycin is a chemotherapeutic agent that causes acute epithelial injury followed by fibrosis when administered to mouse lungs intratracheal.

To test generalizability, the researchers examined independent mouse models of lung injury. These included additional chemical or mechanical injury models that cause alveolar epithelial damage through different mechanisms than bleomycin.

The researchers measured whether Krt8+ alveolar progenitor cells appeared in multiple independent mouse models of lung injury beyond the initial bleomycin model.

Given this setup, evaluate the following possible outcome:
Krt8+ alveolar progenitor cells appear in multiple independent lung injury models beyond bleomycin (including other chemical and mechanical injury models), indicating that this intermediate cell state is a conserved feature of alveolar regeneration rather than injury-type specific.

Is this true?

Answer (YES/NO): YES